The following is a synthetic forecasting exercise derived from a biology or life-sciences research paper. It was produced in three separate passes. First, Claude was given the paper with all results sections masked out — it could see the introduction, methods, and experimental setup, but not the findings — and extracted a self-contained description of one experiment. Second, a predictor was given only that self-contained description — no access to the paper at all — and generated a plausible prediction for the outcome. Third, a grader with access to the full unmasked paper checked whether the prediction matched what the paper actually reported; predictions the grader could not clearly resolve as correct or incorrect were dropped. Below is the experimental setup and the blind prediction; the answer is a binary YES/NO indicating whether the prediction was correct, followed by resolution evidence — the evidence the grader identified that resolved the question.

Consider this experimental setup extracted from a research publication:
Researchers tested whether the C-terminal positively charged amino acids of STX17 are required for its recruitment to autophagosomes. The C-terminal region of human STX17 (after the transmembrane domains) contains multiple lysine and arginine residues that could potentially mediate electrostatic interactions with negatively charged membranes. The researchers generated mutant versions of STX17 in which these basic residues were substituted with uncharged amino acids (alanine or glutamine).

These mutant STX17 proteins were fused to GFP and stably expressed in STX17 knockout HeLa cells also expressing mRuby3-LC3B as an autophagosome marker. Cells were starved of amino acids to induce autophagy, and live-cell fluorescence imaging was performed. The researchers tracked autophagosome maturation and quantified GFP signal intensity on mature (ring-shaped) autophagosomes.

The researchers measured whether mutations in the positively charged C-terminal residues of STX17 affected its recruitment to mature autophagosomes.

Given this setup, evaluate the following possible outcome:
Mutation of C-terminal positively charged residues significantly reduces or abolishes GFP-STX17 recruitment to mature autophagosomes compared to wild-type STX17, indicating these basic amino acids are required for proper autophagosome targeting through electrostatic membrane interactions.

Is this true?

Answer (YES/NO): YES